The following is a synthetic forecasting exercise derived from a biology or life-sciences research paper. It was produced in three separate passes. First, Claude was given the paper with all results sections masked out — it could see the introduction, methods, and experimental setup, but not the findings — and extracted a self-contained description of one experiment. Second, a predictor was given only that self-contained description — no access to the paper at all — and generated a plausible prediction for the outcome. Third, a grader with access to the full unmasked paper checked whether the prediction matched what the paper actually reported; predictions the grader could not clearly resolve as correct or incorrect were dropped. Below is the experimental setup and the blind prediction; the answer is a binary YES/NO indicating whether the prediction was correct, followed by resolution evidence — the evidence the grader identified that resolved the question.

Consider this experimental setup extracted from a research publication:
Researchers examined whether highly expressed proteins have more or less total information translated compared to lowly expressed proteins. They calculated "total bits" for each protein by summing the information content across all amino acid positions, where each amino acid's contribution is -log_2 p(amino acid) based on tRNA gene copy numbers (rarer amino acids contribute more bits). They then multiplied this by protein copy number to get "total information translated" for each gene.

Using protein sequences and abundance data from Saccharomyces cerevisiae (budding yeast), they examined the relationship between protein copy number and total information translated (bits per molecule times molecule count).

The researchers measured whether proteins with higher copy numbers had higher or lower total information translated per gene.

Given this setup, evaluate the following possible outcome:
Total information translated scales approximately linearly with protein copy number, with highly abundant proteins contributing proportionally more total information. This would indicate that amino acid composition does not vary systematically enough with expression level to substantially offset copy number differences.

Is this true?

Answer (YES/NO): NO